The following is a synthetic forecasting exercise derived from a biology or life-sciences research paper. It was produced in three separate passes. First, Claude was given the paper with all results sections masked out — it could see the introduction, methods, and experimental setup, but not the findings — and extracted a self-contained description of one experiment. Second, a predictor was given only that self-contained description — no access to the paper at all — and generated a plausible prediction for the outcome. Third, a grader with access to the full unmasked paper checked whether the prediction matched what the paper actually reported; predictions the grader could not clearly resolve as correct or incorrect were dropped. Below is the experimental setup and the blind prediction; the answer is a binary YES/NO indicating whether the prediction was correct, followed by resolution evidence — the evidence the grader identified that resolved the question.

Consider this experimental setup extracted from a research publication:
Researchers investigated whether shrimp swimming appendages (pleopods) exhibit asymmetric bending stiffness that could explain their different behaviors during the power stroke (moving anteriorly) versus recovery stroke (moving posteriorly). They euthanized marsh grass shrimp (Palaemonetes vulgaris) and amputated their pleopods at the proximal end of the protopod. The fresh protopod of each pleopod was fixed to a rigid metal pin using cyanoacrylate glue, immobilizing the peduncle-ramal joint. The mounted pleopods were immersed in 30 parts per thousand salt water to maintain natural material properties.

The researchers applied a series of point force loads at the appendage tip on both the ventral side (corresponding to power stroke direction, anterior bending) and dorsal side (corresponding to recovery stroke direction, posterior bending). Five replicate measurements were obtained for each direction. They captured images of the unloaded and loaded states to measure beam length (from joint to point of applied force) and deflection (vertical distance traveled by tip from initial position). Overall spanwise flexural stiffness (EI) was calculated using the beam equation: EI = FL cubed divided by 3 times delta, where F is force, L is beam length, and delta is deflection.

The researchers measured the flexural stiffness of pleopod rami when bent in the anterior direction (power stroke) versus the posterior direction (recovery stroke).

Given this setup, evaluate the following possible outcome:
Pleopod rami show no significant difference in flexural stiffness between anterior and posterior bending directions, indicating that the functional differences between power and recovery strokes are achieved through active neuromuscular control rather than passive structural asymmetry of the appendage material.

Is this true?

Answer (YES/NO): NO